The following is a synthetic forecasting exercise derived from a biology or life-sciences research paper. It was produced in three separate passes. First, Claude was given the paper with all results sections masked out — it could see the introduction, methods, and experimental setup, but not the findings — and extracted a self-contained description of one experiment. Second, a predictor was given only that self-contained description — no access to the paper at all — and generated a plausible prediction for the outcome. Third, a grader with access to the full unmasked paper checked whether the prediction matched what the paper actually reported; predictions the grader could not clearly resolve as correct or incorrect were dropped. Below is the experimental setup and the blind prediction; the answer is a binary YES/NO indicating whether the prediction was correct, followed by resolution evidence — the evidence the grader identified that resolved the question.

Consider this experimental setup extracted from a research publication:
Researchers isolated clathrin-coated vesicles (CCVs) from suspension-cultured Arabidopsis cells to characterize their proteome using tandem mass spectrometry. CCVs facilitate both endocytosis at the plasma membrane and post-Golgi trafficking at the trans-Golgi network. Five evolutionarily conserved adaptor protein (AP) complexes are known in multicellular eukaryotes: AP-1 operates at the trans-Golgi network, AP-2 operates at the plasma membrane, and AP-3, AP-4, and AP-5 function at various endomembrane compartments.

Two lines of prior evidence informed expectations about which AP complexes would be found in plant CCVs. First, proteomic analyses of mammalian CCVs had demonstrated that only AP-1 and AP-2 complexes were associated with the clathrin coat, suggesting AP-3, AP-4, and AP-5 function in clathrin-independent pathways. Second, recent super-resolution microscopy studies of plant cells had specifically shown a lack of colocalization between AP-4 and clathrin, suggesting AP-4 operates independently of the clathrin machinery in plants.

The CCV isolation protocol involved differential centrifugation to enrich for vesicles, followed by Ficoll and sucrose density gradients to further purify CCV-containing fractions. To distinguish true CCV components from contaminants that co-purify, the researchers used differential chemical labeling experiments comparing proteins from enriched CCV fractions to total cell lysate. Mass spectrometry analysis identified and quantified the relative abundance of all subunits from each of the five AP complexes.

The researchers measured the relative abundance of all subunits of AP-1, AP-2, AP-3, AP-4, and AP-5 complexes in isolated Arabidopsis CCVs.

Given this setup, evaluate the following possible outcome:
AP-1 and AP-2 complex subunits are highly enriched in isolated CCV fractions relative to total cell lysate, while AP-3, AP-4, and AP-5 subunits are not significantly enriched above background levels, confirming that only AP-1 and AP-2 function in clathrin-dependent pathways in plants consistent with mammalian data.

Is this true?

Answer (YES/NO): NO